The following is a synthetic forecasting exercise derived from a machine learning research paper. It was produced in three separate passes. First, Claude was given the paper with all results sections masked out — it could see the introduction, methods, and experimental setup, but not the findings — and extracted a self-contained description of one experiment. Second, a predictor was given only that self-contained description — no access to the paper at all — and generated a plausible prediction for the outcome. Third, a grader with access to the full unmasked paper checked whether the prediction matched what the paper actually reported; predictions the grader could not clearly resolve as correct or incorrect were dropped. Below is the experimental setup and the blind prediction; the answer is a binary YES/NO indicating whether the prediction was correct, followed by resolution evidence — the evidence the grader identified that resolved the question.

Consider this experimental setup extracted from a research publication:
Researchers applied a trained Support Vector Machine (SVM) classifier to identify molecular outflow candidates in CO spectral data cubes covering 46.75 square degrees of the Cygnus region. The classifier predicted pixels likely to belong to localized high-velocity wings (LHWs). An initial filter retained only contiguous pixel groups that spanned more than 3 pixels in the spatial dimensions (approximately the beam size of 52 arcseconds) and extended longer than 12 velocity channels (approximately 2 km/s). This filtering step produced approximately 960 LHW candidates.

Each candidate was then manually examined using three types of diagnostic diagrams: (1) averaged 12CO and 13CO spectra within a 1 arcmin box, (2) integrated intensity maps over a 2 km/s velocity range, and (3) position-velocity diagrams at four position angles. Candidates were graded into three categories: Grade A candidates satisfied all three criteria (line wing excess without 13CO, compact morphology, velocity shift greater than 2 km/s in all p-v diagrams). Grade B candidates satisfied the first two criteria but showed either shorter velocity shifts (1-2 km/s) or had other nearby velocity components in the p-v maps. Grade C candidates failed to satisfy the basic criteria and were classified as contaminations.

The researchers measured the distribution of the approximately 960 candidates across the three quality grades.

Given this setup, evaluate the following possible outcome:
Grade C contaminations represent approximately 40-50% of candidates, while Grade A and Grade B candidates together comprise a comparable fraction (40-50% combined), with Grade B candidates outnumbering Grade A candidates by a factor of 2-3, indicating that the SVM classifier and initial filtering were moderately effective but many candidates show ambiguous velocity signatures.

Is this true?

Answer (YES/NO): NO